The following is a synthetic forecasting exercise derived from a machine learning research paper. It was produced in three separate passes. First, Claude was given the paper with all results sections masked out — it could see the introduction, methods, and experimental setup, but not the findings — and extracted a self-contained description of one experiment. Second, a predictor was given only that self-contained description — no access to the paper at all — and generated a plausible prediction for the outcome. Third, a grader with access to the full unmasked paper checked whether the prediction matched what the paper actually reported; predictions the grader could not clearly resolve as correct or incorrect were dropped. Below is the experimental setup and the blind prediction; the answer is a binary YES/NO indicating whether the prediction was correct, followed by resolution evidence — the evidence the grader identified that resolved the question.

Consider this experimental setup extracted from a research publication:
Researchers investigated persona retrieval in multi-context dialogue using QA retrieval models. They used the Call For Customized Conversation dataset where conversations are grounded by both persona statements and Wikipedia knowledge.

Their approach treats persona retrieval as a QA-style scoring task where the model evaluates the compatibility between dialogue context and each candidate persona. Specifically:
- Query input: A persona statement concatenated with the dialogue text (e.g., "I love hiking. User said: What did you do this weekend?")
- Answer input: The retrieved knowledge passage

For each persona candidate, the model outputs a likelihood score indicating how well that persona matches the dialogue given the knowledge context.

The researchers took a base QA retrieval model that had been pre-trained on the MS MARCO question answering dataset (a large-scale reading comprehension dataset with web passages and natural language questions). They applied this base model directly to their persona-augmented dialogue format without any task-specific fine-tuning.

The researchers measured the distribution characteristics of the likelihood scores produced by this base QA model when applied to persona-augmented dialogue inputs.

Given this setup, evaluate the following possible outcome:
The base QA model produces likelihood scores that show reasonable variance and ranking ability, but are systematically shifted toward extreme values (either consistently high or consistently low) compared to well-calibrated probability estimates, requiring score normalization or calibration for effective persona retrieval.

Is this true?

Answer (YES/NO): NO